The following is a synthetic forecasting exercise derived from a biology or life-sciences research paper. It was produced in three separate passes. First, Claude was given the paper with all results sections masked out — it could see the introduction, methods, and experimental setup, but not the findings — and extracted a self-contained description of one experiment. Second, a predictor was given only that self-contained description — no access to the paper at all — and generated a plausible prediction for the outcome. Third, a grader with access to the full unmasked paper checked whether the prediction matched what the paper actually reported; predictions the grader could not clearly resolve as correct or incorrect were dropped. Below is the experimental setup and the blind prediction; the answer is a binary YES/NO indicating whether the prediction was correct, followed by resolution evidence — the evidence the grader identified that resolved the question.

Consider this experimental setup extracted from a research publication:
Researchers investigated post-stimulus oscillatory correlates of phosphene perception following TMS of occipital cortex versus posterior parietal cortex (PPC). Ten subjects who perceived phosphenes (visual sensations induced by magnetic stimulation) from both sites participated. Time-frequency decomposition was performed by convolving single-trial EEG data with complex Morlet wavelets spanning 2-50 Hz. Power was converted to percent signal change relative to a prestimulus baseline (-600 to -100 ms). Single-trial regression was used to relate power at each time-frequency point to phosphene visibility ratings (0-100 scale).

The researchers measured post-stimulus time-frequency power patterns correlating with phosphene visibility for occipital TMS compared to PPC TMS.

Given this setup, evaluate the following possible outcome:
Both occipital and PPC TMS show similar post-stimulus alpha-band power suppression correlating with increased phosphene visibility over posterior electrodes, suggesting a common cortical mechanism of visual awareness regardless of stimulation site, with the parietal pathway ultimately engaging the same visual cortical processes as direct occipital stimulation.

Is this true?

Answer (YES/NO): NO